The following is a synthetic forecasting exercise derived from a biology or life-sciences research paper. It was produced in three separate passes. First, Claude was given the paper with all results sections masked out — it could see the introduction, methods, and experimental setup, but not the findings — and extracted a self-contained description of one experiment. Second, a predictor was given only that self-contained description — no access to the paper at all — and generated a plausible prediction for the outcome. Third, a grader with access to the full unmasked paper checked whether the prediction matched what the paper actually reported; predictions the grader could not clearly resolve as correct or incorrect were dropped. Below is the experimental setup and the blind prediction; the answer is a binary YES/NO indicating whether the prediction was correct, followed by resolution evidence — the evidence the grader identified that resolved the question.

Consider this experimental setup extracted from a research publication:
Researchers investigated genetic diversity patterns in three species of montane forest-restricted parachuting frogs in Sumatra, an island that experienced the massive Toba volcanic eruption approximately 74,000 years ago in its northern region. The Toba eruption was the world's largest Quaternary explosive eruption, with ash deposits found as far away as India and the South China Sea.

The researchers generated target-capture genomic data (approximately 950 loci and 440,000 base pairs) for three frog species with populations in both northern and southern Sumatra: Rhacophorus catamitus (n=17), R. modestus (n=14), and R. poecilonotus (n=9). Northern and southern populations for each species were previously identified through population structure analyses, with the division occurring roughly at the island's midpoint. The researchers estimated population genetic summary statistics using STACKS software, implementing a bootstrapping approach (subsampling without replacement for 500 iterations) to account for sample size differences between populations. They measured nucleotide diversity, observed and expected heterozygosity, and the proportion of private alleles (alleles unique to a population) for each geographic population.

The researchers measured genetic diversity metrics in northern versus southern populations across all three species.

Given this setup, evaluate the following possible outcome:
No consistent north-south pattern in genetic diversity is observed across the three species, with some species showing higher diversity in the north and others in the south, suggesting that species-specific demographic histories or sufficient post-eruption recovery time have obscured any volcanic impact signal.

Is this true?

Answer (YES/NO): NO